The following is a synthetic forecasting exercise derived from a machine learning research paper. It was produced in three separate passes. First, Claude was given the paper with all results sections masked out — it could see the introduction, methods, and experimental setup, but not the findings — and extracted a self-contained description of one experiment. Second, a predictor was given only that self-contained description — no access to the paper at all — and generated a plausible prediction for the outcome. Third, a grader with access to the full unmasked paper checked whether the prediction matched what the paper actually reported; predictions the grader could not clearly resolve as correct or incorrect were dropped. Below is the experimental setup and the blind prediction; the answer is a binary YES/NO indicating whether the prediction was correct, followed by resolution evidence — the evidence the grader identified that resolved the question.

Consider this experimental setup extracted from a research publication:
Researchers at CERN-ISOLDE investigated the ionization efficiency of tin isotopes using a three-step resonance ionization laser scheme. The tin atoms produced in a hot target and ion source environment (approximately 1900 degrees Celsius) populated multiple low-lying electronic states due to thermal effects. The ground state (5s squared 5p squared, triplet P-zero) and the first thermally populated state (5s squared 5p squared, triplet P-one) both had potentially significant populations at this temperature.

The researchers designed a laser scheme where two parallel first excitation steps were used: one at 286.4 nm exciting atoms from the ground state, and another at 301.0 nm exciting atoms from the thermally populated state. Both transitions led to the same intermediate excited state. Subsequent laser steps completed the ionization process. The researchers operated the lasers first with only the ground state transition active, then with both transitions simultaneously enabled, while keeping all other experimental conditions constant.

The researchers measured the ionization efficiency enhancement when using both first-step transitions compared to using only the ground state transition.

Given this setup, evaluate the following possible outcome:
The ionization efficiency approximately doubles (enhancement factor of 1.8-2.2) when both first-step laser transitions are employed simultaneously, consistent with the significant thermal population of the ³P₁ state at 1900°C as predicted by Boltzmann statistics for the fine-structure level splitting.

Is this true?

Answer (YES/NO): NO